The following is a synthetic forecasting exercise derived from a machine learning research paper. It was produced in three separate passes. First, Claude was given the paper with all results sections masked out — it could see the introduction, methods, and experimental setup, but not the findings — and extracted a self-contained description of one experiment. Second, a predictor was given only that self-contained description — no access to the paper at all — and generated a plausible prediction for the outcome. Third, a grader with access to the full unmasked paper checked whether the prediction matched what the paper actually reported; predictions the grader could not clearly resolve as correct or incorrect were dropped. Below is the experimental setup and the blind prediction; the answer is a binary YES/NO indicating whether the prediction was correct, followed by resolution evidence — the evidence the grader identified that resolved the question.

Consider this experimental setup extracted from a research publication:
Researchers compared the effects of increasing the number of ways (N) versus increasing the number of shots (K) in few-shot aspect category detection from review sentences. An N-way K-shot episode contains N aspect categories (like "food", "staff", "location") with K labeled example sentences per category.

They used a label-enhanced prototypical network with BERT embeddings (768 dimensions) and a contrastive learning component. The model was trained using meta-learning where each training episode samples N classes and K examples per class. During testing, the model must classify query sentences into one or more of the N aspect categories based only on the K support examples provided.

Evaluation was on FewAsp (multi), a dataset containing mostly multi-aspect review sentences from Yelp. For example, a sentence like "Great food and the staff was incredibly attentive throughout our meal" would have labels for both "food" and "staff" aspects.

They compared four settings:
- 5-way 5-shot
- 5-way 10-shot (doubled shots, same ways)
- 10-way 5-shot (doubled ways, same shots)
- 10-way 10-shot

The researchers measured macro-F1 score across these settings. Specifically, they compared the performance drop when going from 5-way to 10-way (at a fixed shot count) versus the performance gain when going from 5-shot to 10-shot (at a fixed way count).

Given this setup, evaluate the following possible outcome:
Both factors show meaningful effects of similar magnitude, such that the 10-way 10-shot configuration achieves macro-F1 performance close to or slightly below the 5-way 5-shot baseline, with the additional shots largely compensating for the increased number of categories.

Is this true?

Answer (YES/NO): NO